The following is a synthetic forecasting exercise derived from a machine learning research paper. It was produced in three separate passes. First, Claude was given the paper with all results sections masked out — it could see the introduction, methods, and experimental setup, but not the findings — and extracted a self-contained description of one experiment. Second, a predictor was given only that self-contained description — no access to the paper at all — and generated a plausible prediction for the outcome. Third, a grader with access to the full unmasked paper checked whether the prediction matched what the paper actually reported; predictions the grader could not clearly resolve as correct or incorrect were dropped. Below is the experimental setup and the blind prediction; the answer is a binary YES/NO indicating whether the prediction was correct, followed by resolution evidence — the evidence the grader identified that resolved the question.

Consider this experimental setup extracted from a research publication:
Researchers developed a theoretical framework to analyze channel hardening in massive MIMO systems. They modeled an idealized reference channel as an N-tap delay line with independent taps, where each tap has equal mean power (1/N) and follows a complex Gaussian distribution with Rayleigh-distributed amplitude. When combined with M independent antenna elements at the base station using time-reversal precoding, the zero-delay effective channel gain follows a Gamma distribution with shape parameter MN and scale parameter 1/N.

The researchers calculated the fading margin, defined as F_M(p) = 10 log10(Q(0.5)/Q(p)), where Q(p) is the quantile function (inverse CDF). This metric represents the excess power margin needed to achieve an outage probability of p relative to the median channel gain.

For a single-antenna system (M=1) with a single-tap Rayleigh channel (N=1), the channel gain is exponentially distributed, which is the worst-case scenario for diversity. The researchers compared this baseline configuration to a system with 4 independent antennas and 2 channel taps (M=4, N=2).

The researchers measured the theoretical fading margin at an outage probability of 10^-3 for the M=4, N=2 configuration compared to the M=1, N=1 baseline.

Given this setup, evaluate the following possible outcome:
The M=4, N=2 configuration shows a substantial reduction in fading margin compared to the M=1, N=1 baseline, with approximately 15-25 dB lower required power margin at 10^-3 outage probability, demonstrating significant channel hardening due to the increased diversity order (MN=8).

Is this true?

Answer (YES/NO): YES